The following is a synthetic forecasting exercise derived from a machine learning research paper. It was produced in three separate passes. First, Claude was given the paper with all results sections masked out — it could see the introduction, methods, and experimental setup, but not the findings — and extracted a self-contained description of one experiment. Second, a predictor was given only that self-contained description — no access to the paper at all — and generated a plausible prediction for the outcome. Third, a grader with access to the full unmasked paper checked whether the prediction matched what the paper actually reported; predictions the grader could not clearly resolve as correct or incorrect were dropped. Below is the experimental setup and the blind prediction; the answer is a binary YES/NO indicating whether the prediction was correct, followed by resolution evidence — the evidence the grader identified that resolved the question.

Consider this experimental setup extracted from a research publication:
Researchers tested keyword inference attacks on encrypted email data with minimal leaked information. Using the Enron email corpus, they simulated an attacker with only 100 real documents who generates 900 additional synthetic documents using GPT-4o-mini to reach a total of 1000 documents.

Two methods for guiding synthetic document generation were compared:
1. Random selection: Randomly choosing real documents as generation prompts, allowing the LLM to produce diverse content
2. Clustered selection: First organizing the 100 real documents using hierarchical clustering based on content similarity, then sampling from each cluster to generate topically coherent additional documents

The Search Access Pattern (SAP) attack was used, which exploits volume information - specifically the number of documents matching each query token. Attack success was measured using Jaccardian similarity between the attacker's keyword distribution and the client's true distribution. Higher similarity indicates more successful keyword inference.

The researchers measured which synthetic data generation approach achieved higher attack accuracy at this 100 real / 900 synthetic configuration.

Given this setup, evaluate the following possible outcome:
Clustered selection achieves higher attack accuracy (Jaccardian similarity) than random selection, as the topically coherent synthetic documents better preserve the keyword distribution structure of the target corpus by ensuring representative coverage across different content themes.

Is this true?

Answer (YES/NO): YES